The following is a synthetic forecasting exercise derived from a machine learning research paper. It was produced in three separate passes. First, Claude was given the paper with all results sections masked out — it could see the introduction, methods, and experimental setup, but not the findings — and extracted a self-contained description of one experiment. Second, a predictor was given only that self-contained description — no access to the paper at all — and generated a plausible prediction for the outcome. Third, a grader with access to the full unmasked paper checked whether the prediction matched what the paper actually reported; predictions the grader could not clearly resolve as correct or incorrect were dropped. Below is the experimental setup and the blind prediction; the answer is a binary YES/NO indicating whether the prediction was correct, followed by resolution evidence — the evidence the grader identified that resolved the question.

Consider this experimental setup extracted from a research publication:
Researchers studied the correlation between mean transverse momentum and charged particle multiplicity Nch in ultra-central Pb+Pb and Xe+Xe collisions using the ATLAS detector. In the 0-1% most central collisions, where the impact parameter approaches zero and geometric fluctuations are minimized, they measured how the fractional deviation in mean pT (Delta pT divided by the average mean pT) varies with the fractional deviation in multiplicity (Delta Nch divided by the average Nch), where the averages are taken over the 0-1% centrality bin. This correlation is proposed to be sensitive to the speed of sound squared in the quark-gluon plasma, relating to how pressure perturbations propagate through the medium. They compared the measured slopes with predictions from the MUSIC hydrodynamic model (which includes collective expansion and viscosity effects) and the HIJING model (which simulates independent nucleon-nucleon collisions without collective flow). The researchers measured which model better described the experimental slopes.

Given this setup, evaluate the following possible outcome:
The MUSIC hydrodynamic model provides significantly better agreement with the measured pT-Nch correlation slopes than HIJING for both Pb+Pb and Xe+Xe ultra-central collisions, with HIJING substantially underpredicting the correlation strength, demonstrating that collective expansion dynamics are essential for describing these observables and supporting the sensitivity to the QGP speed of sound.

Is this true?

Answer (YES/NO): NO